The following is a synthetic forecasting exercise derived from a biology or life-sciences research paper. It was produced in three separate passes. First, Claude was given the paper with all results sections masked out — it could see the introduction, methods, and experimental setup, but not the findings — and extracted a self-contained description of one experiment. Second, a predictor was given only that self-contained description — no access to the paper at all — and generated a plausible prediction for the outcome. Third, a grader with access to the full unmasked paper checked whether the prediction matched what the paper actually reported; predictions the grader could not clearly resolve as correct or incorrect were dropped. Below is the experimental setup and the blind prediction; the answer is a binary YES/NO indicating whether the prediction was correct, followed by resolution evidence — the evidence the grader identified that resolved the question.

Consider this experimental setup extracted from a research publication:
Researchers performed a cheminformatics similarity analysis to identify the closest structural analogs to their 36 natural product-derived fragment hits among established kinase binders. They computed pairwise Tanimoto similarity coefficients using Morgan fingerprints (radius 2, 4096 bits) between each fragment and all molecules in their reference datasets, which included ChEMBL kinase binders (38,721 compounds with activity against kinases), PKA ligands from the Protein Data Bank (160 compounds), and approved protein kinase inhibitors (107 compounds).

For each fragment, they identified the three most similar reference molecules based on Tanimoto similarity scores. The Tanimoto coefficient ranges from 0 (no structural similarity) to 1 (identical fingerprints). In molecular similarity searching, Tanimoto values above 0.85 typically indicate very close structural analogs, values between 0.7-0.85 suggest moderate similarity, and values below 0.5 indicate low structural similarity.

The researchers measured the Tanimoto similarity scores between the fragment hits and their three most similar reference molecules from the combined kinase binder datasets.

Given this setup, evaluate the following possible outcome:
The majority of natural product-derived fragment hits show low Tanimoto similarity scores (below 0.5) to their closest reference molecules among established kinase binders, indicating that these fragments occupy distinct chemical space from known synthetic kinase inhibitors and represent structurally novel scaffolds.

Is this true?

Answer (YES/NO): YES